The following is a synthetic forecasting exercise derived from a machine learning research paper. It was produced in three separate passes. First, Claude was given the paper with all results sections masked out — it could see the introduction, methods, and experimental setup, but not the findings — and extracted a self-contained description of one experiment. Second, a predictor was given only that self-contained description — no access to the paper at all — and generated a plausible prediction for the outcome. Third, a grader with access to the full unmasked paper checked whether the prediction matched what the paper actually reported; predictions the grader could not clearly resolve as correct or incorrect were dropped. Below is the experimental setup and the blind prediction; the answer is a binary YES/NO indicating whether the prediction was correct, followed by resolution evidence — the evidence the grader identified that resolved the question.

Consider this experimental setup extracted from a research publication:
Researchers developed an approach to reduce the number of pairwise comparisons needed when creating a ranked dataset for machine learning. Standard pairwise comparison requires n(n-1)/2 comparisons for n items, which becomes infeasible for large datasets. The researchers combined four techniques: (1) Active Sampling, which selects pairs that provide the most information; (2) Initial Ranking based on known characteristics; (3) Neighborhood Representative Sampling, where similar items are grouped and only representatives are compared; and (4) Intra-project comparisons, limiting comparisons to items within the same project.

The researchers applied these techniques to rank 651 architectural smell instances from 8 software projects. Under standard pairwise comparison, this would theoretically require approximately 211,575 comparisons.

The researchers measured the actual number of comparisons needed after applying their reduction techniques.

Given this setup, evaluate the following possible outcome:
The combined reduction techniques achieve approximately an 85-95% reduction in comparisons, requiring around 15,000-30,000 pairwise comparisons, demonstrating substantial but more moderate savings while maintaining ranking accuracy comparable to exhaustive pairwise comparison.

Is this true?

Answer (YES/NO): NO